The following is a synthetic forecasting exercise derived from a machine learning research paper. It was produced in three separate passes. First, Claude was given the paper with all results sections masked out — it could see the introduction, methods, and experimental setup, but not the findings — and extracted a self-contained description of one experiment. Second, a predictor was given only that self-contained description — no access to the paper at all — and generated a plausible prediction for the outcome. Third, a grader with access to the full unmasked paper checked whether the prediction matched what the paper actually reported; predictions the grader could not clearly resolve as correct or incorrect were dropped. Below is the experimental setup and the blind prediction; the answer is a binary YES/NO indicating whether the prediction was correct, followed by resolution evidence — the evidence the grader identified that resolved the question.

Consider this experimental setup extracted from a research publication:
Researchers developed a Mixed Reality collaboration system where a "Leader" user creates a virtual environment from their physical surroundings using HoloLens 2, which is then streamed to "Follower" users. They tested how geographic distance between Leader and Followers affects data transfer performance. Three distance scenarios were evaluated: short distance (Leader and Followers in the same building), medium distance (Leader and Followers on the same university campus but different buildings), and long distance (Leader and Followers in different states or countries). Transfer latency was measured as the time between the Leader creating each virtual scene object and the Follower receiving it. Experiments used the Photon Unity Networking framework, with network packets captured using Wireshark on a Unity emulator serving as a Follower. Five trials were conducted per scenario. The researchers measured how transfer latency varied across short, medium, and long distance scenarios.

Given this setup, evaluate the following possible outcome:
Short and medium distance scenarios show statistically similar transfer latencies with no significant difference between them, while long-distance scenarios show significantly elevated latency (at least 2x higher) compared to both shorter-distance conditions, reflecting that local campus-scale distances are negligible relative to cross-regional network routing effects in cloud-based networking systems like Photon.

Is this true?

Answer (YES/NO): NO